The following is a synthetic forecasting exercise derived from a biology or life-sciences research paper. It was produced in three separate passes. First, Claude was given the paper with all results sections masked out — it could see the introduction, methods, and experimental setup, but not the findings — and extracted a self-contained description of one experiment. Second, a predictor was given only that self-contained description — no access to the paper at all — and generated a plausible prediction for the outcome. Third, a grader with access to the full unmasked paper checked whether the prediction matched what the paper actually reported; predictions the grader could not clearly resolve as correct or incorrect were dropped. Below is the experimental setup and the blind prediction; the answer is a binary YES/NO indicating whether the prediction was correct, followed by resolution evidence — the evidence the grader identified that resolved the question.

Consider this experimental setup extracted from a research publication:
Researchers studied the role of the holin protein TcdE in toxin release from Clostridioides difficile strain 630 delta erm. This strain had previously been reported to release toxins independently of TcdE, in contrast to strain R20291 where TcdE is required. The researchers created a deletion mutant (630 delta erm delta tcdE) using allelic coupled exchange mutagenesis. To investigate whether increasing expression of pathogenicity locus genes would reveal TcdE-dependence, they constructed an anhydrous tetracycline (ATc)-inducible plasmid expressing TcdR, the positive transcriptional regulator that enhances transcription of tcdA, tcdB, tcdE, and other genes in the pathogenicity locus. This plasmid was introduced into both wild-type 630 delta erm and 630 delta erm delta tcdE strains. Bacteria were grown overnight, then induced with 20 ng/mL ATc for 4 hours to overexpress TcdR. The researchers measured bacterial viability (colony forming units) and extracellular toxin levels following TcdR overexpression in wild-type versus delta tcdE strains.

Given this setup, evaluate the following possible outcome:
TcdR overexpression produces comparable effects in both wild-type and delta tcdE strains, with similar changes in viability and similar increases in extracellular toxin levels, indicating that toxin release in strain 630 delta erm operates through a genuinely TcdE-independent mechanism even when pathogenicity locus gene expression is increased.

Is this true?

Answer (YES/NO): NO